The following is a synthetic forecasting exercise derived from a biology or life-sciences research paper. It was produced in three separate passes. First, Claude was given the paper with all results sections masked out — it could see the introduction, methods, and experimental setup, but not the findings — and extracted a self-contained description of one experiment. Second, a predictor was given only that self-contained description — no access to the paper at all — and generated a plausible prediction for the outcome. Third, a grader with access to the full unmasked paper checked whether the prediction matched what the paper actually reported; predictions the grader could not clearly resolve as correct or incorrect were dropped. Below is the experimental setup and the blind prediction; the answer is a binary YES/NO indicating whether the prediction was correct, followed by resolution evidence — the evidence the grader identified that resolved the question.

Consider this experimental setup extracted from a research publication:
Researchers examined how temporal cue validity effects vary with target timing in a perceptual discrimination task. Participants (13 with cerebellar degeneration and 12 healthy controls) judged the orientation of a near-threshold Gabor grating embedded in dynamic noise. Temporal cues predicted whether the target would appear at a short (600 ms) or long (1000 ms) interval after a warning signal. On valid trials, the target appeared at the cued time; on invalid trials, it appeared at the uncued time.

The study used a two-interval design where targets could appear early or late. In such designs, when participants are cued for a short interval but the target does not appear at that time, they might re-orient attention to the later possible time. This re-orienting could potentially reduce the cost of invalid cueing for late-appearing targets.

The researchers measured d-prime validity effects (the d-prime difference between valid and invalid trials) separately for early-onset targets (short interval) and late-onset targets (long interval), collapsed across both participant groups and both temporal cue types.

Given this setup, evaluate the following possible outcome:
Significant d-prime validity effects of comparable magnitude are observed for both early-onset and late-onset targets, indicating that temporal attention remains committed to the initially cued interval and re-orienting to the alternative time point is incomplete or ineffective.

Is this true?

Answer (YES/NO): NO